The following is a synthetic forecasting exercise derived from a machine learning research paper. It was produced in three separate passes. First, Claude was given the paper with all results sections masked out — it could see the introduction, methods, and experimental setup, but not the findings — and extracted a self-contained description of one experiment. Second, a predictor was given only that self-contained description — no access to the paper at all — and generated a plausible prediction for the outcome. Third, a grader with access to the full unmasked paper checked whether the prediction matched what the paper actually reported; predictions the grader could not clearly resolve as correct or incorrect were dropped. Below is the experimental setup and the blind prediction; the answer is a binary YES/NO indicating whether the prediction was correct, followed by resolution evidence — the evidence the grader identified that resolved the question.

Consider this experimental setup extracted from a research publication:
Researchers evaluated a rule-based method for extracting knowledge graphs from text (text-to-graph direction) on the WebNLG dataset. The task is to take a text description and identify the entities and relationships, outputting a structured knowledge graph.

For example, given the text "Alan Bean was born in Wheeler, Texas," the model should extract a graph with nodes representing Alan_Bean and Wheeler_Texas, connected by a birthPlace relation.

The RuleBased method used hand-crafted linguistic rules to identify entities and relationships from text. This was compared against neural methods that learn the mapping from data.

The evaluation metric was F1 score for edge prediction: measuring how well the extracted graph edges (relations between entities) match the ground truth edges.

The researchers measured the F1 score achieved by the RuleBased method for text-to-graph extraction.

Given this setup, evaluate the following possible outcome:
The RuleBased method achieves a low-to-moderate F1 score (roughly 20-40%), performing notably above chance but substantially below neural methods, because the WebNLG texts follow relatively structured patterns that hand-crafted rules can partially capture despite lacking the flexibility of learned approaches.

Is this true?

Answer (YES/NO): NO